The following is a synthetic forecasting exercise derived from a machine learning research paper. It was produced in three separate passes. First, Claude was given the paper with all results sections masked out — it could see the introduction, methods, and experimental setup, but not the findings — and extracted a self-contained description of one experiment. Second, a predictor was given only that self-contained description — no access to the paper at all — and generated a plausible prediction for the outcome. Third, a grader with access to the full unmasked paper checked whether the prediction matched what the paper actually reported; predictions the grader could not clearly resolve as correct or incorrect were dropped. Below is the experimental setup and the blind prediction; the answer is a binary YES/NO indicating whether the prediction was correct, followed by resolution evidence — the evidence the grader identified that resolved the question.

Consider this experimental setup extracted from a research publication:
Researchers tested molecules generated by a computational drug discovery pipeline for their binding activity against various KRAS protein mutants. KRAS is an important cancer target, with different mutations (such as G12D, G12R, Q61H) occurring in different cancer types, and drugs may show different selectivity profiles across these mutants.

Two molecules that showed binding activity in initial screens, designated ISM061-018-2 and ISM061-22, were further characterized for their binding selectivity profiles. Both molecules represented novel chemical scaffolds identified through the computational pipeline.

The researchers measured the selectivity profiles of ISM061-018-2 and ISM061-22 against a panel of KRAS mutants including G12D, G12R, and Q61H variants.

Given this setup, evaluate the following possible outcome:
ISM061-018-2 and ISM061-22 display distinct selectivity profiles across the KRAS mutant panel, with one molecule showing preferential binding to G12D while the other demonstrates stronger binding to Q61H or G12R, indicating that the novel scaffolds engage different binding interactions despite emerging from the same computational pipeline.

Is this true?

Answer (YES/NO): NO